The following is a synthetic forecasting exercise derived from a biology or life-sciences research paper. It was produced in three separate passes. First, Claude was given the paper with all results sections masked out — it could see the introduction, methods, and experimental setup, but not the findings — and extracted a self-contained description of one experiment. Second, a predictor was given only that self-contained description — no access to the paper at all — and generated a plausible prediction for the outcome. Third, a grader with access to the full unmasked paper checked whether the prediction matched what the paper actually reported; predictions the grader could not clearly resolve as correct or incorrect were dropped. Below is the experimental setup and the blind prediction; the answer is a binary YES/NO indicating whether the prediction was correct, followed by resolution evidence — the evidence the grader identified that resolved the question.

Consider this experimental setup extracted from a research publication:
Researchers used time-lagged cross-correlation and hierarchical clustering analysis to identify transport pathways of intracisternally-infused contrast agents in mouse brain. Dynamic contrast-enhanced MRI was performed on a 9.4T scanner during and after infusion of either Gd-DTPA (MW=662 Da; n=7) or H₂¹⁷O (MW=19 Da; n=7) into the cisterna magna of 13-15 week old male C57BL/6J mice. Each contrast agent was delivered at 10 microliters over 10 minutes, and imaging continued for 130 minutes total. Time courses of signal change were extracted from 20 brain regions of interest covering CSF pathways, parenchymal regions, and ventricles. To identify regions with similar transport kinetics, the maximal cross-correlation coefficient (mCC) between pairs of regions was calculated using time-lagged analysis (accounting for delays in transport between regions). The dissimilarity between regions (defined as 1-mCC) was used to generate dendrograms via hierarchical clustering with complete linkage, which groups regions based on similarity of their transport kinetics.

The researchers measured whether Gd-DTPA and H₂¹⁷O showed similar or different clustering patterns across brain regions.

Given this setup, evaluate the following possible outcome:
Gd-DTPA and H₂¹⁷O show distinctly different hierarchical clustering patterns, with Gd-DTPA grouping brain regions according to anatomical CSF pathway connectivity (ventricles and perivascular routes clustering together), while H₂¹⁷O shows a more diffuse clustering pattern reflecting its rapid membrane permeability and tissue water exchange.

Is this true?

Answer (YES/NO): NO